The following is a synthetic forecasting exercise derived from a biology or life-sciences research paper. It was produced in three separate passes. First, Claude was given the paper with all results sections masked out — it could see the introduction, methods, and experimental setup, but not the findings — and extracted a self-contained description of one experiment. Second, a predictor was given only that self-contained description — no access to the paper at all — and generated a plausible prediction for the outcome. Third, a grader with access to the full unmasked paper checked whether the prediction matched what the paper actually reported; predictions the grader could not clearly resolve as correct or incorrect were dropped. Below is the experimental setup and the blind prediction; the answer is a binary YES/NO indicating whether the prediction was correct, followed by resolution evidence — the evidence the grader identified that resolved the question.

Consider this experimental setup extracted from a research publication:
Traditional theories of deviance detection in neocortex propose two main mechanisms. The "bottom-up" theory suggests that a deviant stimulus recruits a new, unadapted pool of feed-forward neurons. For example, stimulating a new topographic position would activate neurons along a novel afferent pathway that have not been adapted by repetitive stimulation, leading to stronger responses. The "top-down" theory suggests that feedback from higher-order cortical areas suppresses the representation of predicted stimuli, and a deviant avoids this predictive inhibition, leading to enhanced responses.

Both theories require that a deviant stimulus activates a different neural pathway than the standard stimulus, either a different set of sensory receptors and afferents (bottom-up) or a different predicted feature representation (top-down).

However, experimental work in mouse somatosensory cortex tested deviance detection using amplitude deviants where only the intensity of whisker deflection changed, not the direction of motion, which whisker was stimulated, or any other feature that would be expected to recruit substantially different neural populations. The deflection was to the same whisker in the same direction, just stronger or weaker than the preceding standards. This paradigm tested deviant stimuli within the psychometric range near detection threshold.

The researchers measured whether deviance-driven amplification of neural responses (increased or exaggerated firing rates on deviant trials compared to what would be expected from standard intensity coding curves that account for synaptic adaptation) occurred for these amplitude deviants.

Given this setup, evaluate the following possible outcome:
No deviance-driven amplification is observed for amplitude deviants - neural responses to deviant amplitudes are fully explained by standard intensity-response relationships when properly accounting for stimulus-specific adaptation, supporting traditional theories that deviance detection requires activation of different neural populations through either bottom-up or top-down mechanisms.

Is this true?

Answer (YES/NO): NO